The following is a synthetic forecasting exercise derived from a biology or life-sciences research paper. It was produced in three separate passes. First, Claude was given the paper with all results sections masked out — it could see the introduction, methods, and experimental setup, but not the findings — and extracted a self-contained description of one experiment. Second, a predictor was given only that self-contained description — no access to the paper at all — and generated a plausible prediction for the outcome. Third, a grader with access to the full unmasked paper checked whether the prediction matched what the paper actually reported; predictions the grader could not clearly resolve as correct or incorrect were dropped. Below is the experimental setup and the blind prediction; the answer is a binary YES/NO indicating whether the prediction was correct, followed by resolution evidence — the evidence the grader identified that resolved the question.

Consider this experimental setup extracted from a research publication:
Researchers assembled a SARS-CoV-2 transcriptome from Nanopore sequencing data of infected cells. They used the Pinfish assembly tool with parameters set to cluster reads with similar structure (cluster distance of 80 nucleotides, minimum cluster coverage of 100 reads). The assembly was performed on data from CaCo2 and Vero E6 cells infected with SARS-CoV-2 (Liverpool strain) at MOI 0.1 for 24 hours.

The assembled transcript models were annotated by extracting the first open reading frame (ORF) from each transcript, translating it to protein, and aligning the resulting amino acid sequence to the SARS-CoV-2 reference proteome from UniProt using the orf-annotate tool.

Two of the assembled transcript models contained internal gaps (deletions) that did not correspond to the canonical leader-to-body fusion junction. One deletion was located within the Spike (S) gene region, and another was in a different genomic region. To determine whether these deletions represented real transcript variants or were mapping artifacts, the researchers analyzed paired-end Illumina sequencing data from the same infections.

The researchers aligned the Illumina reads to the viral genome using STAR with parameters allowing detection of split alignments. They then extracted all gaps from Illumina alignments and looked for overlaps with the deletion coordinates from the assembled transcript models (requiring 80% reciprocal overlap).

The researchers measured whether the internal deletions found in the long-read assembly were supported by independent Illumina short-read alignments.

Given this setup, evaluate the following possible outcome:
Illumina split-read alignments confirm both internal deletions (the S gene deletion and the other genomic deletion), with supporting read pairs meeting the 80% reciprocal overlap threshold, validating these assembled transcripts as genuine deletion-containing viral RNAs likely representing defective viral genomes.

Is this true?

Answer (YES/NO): NO